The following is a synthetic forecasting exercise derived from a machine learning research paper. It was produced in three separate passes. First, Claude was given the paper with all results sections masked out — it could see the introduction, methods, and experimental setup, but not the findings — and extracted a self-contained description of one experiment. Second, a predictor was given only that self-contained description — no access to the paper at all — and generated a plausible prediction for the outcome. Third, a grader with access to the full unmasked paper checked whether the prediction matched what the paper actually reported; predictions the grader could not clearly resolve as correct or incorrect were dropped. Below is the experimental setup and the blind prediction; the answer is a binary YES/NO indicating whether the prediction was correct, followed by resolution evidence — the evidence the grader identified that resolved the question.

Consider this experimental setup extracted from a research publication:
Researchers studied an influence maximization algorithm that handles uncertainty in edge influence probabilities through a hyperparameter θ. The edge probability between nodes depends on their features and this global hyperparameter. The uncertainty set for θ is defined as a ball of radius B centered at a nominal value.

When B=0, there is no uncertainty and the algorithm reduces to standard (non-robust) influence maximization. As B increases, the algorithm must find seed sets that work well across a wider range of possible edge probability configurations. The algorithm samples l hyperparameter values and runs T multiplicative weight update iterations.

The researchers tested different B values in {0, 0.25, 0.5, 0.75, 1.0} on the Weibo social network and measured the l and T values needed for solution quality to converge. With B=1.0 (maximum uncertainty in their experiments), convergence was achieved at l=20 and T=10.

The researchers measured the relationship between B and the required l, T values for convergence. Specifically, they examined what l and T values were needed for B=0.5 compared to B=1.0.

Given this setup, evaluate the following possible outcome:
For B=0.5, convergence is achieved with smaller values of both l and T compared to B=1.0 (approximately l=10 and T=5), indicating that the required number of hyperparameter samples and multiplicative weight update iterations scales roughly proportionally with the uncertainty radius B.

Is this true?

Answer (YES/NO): YES